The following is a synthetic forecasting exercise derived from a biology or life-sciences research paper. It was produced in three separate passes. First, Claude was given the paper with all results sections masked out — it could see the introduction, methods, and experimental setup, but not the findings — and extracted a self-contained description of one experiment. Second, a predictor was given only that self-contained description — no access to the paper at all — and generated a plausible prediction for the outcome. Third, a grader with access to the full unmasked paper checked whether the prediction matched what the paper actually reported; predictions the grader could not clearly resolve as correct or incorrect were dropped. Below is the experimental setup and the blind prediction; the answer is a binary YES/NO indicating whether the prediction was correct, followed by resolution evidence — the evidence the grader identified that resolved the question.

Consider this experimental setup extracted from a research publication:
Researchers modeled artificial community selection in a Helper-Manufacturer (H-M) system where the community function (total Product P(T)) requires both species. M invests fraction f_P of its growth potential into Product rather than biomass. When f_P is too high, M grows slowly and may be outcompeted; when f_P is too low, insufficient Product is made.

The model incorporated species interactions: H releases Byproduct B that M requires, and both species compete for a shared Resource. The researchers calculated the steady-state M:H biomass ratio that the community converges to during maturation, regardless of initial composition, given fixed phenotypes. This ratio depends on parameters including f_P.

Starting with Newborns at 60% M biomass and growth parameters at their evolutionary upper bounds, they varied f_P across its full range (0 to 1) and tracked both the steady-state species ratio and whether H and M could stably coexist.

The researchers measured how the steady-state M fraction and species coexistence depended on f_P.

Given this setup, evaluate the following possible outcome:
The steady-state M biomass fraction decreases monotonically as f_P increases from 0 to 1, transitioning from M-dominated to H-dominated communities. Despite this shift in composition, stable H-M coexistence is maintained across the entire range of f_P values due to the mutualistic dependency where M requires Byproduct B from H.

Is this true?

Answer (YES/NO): NO